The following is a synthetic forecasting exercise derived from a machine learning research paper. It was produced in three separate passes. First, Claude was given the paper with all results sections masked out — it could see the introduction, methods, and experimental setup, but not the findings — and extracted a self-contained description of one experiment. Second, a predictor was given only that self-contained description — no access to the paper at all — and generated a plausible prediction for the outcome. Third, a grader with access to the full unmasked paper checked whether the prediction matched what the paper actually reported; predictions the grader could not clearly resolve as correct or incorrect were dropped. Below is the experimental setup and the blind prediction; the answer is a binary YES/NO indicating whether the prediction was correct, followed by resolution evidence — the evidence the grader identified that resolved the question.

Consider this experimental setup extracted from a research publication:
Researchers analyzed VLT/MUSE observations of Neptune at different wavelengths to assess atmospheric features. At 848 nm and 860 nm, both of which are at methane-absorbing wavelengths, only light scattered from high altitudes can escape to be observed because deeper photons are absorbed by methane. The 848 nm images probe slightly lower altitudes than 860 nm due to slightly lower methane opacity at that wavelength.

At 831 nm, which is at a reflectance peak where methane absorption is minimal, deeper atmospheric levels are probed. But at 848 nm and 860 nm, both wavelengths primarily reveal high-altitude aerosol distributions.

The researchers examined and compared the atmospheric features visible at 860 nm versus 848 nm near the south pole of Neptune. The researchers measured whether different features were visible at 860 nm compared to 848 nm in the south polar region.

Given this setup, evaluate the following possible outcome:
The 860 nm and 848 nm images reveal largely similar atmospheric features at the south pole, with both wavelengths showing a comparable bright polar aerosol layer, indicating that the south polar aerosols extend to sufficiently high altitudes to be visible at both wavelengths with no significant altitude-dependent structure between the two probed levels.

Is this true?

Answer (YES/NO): NO